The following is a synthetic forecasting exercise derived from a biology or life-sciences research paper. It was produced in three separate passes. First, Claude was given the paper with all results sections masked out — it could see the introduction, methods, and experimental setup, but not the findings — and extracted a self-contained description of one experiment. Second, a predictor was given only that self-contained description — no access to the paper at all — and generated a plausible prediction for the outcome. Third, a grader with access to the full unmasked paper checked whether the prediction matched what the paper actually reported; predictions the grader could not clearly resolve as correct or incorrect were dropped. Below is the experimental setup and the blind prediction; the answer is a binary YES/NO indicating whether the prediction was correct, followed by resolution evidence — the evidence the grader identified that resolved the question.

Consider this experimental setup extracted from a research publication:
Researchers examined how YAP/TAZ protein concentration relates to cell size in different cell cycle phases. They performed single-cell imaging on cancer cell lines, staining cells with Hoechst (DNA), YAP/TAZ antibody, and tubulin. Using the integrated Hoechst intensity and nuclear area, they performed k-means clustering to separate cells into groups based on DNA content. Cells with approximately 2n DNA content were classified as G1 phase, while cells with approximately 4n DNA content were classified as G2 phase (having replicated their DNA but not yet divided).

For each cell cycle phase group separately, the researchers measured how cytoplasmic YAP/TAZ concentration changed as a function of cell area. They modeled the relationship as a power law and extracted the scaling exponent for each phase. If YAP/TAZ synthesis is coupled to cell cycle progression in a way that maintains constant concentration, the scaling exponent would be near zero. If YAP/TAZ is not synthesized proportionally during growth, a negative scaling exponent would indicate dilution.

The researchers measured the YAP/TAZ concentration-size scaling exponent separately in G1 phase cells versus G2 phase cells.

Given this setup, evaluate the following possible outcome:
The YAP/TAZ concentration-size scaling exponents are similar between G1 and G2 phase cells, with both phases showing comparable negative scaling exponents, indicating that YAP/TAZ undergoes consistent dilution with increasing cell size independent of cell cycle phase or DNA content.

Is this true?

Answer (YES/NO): YES